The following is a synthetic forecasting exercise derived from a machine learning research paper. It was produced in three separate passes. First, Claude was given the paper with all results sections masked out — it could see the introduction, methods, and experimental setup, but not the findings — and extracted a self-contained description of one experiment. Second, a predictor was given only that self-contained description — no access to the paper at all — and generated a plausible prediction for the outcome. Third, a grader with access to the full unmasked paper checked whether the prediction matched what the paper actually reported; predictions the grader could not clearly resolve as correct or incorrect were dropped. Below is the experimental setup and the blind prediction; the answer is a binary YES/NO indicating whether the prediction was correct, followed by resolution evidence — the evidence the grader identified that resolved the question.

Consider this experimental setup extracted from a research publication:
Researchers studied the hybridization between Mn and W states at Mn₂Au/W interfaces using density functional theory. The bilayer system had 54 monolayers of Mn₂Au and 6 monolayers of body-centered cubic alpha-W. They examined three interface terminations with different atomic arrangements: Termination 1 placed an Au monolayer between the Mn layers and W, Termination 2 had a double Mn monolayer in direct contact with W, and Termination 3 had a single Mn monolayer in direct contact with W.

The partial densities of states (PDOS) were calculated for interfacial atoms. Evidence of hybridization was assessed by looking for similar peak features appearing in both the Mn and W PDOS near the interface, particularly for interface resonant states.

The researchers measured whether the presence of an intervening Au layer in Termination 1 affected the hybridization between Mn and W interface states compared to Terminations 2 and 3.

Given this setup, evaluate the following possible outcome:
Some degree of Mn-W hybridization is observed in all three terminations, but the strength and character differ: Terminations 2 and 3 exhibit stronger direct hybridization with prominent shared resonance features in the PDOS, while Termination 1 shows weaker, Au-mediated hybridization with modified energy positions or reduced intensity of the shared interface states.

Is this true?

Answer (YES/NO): NO